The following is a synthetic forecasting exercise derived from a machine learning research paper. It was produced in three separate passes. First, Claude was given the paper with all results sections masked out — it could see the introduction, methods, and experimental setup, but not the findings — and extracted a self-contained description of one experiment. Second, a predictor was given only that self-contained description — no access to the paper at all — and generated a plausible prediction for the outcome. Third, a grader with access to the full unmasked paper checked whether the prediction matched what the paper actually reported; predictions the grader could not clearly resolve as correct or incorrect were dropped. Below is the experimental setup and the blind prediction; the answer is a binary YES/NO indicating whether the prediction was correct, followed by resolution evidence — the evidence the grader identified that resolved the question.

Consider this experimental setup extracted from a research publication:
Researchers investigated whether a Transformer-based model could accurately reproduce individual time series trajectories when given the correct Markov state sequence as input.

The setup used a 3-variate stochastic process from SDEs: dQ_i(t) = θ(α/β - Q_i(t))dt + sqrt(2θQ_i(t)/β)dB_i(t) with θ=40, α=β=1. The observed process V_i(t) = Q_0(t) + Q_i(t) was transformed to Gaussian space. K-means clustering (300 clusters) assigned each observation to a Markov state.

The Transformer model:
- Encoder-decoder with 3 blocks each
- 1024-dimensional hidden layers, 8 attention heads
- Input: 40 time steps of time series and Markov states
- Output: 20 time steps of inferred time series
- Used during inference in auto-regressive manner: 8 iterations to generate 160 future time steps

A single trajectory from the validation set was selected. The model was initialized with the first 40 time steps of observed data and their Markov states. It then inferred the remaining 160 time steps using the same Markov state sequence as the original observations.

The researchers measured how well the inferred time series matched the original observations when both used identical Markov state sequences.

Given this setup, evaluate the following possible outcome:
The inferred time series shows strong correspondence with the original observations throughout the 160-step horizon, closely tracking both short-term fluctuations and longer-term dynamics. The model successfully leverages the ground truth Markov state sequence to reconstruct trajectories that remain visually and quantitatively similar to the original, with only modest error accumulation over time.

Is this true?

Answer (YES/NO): YES